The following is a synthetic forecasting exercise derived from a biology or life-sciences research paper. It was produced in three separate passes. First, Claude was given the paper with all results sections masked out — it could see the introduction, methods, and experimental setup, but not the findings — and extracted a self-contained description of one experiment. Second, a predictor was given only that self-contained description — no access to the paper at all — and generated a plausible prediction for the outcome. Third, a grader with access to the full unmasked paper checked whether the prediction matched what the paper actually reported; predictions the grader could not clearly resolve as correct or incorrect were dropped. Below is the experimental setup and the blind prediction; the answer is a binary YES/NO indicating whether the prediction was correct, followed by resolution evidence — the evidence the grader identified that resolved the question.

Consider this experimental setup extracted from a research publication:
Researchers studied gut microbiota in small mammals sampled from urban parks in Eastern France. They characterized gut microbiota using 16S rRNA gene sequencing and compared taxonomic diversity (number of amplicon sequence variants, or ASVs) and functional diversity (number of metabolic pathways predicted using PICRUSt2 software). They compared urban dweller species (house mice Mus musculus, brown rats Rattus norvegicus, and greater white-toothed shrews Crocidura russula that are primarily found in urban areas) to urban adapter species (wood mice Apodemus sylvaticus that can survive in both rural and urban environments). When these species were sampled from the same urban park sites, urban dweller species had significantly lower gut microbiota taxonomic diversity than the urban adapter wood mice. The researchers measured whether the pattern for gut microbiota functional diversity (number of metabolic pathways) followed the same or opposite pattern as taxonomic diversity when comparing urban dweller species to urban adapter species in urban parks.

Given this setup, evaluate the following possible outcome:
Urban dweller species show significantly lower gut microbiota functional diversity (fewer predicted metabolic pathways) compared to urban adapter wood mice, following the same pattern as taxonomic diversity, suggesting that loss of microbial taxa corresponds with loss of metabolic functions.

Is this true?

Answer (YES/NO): NO